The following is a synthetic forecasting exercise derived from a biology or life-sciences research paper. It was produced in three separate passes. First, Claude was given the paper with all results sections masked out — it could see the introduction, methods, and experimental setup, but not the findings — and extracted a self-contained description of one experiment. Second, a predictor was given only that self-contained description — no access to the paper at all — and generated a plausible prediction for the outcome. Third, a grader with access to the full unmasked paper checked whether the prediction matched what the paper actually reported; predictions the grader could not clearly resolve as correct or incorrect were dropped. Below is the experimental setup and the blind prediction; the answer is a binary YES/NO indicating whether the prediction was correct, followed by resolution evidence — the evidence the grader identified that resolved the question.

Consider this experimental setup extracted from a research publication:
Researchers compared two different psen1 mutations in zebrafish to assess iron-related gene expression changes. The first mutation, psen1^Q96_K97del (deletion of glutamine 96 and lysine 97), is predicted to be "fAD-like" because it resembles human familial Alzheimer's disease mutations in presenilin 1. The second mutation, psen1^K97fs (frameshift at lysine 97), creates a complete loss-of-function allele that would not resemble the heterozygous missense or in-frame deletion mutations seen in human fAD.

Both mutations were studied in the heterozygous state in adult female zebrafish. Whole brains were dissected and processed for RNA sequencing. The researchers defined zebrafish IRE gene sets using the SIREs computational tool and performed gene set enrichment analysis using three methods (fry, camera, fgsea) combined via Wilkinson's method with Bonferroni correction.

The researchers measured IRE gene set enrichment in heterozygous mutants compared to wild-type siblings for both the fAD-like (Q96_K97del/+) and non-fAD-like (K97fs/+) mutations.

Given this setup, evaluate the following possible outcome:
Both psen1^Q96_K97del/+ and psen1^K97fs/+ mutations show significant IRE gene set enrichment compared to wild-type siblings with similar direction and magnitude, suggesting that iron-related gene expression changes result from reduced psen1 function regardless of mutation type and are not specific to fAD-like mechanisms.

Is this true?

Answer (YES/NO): NO